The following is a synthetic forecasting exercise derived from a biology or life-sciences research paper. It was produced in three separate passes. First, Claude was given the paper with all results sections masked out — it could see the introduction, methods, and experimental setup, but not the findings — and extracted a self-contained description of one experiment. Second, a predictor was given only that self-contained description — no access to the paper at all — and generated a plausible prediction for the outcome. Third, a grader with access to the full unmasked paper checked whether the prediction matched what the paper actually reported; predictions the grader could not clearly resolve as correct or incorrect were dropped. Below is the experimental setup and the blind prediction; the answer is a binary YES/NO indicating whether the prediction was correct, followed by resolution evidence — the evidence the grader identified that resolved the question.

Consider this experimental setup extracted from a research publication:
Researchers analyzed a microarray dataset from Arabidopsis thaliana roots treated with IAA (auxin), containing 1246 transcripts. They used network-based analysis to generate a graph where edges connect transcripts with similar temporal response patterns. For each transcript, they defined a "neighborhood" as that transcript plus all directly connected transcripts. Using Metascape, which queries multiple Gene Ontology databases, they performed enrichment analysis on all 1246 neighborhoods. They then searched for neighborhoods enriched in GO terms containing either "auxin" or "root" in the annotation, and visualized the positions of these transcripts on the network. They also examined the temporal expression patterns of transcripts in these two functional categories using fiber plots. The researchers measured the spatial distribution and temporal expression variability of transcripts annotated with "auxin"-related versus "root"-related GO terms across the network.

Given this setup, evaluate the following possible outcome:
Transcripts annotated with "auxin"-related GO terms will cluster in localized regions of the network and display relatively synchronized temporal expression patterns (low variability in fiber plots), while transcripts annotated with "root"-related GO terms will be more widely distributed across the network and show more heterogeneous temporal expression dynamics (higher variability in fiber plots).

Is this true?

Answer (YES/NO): NO